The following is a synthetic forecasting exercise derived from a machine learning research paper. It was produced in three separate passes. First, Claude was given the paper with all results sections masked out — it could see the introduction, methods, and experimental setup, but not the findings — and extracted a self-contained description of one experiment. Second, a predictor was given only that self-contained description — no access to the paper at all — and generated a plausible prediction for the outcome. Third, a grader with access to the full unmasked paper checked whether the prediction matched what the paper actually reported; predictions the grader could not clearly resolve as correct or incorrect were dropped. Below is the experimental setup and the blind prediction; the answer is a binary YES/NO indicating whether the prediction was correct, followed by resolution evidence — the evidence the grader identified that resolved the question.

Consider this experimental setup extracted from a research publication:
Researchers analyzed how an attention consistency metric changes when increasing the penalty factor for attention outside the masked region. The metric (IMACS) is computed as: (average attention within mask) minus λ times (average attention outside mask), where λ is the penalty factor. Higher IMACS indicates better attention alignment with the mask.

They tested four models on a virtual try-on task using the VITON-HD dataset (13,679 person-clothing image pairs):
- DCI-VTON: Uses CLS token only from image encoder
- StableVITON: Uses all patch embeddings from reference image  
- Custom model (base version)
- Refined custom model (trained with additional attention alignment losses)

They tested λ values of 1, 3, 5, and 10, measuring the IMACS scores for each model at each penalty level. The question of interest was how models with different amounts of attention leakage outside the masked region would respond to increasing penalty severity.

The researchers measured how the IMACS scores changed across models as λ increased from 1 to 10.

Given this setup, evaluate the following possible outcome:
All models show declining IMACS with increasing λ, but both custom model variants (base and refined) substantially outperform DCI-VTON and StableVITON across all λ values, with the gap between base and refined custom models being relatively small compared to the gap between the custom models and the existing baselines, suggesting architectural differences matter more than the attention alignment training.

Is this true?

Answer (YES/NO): NO